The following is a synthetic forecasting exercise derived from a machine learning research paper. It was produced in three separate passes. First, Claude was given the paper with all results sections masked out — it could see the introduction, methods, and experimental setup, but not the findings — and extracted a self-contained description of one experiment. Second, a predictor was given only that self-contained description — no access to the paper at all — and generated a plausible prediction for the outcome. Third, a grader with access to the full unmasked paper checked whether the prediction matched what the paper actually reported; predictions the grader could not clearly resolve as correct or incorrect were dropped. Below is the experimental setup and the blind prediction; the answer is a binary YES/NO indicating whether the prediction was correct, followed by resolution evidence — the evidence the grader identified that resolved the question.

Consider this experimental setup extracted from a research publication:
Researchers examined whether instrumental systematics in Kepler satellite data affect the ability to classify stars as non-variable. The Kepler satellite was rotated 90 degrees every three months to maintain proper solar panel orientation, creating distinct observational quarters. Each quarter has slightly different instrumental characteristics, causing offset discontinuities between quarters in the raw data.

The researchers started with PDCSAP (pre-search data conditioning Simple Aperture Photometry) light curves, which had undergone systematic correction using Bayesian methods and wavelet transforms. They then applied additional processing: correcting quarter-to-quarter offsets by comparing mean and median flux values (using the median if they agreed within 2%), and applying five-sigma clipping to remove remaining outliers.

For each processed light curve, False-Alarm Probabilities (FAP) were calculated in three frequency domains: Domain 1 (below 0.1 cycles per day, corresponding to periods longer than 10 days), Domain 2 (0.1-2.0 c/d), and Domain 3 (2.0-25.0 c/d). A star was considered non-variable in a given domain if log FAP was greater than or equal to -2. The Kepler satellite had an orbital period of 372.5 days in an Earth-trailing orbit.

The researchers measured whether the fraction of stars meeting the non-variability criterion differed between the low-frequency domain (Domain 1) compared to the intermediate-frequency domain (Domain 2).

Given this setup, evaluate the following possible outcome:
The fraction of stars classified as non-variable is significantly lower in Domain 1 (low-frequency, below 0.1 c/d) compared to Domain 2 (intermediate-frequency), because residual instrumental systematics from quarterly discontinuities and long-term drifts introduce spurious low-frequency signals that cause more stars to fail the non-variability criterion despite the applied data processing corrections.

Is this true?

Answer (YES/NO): YES